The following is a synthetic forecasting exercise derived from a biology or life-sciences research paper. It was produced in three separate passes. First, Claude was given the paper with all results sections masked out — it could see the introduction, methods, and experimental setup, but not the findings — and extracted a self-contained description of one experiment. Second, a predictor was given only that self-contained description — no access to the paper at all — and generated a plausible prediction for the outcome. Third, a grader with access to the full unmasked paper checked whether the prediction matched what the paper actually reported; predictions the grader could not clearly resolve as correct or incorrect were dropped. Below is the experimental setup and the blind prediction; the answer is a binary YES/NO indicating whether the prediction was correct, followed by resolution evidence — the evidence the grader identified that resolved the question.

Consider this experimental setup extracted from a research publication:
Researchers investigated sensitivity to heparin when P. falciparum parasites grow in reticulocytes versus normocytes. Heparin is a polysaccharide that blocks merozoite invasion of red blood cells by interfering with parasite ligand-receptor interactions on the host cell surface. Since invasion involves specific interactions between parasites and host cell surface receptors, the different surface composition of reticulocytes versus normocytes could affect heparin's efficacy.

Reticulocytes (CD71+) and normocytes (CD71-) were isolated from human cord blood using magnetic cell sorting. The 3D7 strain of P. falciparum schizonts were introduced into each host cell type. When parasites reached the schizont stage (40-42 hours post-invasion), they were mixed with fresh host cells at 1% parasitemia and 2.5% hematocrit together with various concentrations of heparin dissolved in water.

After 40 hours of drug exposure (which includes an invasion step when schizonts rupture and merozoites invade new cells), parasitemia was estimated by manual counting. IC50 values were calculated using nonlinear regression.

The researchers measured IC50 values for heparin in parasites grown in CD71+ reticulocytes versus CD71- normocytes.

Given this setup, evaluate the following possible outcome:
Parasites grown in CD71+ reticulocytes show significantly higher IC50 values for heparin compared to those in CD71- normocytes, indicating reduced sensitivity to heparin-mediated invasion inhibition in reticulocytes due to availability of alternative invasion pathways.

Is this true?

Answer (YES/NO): NO